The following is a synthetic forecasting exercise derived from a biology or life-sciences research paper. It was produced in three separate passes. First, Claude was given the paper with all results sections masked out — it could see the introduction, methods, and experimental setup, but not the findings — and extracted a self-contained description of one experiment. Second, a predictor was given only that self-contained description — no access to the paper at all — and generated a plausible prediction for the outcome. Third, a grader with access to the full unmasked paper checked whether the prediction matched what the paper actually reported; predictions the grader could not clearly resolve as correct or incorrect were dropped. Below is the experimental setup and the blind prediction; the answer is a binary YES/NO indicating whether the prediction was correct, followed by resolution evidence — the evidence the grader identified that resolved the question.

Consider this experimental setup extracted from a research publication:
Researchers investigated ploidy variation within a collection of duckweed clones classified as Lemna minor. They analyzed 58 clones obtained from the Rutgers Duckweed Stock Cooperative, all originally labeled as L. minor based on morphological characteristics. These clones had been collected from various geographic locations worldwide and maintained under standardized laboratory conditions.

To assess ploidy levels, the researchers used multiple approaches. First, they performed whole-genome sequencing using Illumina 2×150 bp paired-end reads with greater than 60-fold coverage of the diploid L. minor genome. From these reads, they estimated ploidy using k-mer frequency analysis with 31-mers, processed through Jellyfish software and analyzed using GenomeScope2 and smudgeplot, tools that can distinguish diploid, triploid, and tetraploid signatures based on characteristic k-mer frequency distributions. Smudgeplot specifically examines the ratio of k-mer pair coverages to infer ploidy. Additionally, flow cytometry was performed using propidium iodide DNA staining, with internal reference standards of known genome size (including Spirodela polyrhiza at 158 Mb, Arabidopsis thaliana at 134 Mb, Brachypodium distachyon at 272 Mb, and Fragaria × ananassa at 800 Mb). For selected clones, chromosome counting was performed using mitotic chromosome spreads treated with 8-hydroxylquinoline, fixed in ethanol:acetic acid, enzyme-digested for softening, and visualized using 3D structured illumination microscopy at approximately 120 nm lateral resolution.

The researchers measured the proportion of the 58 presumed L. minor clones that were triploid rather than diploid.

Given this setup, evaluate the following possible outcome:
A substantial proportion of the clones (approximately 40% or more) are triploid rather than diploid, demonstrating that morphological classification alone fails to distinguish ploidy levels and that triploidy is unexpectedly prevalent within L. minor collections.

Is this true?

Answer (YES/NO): NO